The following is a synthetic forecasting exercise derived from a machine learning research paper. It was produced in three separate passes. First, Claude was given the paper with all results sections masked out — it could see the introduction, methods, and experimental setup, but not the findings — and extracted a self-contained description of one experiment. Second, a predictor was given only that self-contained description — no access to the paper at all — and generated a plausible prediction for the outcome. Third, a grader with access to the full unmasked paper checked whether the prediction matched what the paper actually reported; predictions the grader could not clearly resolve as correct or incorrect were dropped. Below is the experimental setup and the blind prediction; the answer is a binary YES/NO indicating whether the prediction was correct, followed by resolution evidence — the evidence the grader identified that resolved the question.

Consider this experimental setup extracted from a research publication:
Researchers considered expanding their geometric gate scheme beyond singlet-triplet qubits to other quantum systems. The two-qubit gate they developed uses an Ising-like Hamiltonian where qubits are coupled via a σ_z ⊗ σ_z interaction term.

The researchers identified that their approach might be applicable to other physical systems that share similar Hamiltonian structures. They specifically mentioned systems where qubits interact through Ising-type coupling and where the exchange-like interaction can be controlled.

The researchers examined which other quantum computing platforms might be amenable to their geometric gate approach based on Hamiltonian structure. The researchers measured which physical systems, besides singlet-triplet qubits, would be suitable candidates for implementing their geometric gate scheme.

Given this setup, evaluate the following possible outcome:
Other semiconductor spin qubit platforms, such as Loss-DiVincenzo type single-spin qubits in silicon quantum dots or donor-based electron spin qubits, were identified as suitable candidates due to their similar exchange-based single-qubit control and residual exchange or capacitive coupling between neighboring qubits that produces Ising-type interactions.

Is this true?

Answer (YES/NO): NO